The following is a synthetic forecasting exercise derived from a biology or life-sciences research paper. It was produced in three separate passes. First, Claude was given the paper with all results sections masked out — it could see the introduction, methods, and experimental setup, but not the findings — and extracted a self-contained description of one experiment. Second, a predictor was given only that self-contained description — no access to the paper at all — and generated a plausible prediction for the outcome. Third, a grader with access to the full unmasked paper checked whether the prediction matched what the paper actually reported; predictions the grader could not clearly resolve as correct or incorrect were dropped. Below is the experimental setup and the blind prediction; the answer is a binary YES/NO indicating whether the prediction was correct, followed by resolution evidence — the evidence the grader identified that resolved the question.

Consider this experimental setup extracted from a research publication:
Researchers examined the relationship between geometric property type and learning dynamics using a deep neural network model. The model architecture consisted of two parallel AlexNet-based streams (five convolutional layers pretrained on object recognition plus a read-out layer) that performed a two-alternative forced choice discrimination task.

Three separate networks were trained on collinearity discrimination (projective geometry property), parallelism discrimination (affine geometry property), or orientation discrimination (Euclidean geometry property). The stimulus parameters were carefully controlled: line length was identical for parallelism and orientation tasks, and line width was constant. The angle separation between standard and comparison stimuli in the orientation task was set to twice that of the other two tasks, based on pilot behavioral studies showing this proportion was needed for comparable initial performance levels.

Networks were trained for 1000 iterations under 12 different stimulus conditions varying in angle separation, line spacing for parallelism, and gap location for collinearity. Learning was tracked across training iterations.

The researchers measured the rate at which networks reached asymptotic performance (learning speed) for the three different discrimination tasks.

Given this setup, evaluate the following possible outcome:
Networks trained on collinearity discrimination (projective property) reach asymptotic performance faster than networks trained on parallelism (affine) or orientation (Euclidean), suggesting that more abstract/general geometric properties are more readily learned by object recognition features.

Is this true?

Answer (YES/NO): YES